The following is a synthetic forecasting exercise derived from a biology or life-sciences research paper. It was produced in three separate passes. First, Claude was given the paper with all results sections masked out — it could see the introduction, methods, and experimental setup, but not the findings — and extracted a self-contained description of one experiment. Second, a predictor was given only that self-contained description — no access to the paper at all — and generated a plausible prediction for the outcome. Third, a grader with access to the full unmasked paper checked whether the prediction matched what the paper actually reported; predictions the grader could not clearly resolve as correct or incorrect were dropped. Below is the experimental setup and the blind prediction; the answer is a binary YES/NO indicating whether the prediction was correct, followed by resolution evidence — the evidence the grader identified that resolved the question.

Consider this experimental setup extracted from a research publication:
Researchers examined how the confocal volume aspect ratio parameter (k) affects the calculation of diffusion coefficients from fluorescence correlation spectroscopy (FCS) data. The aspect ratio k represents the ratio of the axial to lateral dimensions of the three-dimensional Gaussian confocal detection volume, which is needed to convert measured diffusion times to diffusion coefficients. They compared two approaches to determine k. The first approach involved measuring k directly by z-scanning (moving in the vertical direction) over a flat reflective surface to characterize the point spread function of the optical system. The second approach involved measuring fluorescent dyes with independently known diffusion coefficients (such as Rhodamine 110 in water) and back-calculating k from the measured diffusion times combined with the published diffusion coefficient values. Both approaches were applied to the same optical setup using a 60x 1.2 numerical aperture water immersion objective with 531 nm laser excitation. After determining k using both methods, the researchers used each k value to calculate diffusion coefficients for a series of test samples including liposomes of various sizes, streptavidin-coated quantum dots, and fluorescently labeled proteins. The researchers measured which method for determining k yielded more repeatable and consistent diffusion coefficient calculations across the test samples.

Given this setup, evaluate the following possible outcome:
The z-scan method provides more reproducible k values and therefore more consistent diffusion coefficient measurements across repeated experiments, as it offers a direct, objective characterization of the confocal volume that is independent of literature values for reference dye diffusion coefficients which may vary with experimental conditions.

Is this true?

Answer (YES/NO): NO